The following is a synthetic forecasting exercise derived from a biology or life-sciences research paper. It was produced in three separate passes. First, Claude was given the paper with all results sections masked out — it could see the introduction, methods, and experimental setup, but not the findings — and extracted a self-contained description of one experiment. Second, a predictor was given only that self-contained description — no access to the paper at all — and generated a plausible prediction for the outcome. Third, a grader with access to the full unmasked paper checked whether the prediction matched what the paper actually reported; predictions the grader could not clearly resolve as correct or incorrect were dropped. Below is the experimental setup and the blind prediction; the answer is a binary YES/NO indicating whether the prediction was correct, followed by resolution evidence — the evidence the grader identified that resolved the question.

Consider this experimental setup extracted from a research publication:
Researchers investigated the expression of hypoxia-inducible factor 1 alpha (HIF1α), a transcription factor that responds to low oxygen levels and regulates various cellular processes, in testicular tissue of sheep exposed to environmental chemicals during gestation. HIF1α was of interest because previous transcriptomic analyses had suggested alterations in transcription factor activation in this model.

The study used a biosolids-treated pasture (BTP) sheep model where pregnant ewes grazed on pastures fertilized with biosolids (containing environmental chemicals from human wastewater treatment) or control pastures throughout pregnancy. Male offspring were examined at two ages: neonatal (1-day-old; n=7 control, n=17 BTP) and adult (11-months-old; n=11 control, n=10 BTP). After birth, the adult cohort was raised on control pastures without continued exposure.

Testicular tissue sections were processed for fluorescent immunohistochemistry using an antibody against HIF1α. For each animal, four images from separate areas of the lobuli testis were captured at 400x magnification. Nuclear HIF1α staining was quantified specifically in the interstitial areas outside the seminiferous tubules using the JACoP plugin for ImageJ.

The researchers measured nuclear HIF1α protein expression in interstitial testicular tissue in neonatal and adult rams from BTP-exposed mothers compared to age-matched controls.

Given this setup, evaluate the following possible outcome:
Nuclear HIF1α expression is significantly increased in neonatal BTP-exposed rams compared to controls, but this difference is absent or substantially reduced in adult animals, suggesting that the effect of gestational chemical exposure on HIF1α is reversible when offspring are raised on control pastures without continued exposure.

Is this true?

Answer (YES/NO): YES